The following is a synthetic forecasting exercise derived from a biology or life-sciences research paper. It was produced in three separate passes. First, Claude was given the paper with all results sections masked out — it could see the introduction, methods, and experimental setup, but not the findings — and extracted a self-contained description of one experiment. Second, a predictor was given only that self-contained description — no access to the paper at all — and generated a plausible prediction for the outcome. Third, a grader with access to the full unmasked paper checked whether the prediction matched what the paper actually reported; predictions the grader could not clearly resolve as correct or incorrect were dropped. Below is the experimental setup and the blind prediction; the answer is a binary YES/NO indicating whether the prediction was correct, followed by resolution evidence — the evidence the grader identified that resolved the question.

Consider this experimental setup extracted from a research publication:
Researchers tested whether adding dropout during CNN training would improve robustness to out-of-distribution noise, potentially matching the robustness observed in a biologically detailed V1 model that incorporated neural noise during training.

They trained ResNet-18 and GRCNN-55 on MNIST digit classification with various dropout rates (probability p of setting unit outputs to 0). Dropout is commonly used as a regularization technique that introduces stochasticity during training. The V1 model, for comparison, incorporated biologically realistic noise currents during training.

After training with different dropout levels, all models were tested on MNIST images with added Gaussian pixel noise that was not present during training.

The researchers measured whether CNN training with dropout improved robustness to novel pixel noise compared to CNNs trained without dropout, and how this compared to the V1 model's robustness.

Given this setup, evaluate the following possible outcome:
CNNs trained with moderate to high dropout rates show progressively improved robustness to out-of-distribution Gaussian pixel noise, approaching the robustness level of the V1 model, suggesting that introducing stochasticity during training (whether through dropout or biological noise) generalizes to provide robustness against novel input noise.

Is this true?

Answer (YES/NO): NO